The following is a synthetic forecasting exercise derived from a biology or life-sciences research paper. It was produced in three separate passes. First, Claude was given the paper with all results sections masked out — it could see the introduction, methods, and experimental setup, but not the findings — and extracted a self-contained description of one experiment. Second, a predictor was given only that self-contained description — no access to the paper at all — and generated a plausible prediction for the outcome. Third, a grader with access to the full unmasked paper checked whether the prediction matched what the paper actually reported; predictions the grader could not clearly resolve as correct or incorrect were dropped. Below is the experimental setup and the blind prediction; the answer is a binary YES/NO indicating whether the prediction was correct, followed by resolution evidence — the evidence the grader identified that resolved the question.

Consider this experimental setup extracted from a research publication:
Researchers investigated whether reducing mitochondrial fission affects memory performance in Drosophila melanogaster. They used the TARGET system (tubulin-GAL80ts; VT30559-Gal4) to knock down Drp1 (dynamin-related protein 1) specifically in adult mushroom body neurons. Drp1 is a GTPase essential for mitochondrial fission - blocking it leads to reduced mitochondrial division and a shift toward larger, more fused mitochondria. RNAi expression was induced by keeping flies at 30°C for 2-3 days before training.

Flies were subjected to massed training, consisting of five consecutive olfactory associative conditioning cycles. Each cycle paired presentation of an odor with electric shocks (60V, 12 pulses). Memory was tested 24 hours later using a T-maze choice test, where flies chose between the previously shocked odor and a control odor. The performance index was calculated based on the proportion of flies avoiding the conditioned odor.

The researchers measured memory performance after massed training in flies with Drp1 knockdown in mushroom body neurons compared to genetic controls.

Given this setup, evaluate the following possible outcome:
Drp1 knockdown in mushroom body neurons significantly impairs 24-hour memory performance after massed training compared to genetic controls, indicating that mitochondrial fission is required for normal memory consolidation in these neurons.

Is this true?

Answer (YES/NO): NO